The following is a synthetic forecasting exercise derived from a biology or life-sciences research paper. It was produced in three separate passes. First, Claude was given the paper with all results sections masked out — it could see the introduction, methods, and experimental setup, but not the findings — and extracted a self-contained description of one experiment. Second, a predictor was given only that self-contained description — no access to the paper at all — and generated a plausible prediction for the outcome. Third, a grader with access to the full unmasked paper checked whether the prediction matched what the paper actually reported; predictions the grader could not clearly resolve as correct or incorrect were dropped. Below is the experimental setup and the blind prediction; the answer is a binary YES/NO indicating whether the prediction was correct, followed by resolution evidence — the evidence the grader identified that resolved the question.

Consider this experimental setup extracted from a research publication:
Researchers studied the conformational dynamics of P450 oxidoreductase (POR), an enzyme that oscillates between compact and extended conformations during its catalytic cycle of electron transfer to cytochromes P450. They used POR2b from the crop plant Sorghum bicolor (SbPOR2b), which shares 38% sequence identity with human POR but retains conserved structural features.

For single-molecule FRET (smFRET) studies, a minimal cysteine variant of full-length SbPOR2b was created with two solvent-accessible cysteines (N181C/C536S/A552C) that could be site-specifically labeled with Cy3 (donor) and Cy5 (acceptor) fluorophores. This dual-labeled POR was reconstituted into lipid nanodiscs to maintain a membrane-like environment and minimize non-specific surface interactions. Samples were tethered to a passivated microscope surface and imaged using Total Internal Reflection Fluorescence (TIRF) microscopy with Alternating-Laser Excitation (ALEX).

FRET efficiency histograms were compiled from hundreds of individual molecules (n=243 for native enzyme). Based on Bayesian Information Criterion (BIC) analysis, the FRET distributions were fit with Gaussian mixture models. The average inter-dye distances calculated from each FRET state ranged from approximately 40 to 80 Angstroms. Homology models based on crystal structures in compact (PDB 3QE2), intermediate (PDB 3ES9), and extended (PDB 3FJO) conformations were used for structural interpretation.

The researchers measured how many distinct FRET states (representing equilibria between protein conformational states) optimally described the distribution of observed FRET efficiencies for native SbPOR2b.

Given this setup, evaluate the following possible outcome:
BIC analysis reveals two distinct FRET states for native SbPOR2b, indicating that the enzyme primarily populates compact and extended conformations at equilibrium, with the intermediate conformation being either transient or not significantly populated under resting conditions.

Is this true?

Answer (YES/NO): NO